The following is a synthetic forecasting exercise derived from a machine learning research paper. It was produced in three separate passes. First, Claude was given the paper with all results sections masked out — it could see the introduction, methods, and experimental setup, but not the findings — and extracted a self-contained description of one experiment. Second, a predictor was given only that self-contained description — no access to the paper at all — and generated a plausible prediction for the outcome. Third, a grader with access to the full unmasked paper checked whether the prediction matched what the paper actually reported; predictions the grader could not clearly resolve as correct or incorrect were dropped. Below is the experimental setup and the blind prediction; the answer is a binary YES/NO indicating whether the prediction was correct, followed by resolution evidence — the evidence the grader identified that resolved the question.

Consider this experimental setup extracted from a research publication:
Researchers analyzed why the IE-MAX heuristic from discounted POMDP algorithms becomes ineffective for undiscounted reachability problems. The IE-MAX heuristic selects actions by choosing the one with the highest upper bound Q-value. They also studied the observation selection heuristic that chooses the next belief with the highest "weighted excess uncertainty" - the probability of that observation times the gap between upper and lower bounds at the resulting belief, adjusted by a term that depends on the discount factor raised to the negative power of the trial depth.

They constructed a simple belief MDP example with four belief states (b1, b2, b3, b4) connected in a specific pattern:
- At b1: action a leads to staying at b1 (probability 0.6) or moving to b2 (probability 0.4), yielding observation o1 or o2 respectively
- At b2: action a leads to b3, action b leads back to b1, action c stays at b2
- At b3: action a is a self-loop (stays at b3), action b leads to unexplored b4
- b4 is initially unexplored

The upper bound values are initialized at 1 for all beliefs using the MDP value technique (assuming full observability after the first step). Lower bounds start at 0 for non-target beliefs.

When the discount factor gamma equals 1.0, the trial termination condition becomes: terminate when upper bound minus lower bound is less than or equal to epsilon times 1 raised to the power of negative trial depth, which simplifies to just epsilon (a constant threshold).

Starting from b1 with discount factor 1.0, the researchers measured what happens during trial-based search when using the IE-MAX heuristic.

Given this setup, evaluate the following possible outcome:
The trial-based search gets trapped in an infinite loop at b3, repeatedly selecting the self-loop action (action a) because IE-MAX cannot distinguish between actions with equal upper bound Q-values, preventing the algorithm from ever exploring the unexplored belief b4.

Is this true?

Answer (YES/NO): NO